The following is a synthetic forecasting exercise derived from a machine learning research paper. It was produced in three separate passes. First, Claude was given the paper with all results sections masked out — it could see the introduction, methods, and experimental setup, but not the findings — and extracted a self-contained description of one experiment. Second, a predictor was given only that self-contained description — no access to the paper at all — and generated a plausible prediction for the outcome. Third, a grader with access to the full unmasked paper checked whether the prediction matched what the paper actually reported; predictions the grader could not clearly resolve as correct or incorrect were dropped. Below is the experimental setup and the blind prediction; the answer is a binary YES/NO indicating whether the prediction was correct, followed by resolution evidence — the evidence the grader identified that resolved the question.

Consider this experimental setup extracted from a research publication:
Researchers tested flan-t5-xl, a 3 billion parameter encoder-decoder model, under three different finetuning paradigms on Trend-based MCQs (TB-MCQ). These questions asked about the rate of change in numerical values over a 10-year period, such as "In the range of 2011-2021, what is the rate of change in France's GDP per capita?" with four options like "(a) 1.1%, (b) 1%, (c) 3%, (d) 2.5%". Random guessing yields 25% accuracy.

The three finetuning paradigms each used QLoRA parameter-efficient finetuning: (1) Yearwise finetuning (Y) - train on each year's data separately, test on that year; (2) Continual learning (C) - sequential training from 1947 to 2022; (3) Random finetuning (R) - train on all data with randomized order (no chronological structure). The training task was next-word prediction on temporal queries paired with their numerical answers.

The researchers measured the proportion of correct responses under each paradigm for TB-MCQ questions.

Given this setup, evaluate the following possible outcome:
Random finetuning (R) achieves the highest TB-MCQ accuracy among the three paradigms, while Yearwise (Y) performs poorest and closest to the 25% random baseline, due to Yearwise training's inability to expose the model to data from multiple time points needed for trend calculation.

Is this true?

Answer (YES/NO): NO